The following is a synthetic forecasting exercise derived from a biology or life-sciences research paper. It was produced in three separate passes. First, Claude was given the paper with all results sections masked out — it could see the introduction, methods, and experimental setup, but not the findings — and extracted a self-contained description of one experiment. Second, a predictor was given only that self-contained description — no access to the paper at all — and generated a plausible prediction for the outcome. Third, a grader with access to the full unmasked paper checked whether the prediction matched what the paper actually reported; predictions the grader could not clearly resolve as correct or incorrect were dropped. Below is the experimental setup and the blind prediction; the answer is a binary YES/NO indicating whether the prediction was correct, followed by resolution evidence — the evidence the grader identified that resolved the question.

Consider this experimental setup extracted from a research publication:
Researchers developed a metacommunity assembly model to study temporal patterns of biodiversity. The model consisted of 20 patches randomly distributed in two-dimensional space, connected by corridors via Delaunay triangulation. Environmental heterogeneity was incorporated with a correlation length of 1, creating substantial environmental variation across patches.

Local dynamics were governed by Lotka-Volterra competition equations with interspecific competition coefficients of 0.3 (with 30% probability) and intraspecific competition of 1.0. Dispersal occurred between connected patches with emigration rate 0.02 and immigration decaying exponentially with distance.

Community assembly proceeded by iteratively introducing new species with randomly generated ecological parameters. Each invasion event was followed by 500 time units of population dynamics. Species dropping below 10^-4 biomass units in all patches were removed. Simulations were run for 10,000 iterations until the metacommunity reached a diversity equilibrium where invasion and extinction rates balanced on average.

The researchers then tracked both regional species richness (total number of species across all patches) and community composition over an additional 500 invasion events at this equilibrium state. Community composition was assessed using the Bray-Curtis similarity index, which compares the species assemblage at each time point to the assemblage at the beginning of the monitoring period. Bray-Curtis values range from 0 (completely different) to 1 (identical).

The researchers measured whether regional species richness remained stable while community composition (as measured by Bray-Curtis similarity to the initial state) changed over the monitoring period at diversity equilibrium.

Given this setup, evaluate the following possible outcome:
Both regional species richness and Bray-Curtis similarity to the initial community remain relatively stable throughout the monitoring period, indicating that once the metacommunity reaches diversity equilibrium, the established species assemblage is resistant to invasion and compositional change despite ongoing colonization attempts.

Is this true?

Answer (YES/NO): NO